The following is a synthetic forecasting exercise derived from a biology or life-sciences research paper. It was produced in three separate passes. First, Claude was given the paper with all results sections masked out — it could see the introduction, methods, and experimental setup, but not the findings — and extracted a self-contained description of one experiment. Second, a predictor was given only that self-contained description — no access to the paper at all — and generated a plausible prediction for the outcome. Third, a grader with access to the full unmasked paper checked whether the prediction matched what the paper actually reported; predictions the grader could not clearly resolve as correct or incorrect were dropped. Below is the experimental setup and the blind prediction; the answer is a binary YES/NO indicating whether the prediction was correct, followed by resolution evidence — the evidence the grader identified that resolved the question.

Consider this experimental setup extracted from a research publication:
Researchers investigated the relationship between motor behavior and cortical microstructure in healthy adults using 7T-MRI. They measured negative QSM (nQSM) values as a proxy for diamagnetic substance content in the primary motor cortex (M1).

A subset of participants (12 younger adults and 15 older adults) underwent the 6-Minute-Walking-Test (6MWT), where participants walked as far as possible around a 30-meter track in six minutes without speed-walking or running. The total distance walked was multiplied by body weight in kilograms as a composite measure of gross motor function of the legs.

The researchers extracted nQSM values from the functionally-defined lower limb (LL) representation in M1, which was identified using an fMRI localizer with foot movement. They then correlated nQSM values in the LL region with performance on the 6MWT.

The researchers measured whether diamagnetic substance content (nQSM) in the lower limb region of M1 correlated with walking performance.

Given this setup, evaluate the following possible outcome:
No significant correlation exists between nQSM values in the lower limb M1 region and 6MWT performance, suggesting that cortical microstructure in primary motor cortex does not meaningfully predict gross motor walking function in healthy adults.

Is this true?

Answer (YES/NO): YES